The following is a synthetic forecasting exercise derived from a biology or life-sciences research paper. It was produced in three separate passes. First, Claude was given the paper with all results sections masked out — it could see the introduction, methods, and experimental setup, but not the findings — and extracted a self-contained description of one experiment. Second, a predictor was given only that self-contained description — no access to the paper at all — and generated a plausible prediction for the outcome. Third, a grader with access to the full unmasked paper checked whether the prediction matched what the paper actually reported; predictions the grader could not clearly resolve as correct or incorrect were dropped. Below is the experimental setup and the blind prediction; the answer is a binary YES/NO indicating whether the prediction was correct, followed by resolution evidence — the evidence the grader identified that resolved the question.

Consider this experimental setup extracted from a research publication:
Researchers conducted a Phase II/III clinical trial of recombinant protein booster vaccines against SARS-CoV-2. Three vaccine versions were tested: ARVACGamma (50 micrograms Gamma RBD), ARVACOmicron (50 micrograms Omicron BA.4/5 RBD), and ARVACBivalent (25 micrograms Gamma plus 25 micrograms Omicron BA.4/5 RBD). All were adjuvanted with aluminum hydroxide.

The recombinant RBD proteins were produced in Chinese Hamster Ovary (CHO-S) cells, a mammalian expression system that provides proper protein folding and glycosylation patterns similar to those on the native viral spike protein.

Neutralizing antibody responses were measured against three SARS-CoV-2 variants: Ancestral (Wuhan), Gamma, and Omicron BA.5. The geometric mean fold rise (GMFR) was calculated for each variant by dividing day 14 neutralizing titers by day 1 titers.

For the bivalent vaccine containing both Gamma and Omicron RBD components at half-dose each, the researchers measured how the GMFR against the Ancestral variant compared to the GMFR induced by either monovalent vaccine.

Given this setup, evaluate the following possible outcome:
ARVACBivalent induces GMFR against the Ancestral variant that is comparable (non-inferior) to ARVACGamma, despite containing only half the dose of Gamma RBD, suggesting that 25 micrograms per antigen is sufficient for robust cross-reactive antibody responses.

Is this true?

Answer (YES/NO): YES